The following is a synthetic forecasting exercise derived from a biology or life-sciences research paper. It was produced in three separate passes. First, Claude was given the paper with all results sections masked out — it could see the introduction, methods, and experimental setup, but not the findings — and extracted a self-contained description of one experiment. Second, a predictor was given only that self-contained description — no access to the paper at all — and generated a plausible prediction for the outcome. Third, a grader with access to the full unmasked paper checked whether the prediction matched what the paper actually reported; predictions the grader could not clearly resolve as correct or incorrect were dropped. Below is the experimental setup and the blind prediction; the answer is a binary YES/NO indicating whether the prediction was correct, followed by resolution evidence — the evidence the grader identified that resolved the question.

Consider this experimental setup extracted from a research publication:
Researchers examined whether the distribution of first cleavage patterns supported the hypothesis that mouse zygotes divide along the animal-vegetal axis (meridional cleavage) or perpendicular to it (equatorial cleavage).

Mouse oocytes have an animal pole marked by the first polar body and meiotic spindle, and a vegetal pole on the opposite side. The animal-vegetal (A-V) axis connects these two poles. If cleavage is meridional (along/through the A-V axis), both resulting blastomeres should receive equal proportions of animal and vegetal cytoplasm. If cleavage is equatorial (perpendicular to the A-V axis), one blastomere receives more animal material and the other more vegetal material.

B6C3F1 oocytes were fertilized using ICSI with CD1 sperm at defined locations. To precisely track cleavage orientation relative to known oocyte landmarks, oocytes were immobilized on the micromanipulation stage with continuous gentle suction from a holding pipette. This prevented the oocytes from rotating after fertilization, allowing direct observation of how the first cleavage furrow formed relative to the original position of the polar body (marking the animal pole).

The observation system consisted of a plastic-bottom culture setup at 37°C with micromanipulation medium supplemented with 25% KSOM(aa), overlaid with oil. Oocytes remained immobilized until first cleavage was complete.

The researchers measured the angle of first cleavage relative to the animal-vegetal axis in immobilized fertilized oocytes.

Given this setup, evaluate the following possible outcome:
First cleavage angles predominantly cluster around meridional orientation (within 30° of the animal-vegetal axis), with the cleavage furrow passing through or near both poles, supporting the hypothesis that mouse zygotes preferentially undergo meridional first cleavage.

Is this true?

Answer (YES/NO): NO